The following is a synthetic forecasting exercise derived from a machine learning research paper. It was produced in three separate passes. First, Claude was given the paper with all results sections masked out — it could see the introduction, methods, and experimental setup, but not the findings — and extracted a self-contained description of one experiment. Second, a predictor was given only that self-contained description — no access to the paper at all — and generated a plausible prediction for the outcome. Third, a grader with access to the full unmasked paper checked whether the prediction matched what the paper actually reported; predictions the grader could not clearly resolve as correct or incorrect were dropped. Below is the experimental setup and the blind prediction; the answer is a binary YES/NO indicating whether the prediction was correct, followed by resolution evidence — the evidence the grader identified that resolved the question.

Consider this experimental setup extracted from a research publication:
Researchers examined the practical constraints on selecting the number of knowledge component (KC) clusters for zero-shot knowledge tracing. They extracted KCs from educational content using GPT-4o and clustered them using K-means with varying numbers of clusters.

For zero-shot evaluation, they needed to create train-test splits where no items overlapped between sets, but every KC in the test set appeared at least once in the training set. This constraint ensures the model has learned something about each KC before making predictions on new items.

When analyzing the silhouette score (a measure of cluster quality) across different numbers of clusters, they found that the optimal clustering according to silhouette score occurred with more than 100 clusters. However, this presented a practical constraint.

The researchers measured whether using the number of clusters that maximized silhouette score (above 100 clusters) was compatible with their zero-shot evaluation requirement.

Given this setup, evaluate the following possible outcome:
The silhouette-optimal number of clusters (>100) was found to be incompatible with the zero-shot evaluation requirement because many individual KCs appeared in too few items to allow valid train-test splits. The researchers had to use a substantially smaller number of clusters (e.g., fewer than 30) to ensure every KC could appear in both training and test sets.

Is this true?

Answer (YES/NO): NO